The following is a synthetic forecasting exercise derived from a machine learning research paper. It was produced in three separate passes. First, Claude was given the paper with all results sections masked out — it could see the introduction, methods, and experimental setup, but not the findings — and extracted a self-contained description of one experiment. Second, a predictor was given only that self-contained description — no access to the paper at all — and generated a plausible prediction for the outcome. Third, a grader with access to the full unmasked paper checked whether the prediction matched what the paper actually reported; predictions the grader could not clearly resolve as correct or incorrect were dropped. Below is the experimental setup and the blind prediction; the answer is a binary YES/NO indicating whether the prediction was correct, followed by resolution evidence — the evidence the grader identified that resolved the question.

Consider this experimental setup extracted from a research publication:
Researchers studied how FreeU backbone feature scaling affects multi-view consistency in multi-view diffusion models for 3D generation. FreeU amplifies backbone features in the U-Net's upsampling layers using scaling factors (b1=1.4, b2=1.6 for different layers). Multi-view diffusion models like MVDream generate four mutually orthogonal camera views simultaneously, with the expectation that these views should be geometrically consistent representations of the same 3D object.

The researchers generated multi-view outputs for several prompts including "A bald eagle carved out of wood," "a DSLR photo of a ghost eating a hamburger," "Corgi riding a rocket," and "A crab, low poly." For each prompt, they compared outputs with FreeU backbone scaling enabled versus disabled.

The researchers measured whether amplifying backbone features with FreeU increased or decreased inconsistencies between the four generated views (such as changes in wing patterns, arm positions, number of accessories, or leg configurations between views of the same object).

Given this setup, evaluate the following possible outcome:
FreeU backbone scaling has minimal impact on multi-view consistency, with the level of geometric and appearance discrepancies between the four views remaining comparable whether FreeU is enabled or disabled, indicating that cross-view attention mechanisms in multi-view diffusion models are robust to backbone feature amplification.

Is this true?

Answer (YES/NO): NO